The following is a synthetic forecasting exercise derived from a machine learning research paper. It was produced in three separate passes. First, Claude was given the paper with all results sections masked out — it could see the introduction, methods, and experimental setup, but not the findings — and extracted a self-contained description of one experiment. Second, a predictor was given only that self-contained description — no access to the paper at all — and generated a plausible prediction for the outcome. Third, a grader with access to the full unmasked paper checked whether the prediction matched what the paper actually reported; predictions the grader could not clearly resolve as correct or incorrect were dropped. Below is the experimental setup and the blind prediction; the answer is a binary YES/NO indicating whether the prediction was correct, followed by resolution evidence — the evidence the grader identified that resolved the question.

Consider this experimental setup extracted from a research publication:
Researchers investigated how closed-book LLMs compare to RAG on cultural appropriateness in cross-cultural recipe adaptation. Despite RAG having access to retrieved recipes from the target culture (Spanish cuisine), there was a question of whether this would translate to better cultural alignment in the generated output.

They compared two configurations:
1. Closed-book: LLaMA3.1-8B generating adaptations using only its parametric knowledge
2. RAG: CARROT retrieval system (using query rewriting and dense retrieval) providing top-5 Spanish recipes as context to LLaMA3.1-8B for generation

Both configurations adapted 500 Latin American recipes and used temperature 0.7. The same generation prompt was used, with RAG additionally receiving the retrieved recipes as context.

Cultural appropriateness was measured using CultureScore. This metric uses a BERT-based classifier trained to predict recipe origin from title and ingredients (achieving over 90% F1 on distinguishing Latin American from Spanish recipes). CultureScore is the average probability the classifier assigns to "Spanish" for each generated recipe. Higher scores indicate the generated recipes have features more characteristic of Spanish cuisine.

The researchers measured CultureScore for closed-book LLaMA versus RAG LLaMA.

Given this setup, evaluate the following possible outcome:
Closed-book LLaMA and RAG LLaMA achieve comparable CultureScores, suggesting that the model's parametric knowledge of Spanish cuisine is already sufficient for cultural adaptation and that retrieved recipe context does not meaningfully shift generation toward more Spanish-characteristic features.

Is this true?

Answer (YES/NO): NO